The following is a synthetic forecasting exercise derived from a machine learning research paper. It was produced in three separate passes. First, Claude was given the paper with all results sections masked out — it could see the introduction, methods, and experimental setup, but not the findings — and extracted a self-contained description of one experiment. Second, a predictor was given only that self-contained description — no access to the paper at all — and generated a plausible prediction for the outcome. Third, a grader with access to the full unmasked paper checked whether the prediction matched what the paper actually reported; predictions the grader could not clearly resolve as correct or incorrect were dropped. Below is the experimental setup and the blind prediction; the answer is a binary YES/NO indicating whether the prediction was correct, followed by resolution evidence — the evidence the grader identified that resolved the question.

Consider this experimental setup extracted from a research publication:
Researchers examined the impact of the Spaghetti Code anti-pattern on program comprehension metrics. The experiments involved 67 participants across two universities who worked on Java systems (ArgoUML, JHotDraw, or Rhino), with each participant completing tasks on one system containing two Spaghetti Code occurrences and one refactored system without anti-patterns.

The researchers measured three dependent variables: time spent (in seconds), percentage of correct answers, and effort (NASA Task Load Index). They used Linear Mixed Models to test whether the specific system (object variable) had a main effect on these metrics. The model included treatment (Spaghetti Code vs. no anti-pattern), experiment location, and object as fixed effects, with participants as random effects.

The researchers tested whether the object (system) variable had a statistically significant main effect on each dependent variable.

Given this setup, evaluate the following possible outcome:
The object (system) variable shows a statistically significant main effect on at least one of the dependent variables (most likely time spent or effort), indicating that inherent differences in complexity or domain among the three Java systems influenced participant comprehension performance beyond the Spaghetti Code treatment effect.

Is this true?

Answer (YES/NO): YES